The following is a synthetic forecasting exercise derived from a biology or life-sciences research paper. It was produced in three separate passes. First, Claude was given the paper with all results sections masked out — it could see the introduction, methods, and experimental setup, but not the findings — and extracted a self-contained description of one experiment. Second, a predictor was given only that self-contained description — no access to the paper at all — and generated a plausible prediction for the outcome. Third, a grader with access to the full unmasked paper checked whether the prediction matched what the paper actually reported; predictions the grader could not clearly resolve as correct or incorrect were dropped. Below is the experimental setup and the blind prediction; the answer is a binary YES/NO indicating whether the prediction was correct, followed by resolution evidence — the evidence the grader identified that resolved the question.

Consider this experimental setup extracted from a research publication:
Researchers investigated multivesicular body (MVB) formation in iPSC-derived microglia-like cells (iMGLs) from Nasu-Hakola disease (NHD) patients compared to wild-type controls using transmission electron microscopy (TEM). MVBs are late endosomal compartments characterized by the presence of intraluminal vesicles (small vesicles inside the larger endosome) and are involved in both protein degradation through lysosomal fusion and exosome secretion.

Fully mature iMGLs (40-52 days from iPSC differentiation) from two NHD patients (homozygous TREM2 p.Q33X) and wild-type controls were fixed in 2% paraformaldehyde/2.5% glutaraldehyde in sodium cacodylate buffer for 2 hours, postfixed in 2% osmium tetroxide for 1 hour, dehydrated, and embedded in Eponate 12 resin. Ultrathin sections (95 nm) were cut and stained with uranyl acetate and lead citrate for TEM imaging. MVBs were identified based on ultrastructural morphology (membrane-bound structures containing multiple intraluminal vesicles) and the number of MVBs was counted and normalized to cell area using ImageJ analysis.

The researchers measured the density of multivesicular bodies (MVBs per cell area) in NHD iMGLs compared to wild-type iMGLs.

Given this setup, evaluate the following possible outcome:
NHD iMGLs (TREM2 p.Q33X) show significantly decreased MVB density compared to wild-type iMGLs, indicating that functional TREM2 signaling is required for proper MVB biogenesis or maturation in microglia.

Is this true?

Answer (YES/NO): NO